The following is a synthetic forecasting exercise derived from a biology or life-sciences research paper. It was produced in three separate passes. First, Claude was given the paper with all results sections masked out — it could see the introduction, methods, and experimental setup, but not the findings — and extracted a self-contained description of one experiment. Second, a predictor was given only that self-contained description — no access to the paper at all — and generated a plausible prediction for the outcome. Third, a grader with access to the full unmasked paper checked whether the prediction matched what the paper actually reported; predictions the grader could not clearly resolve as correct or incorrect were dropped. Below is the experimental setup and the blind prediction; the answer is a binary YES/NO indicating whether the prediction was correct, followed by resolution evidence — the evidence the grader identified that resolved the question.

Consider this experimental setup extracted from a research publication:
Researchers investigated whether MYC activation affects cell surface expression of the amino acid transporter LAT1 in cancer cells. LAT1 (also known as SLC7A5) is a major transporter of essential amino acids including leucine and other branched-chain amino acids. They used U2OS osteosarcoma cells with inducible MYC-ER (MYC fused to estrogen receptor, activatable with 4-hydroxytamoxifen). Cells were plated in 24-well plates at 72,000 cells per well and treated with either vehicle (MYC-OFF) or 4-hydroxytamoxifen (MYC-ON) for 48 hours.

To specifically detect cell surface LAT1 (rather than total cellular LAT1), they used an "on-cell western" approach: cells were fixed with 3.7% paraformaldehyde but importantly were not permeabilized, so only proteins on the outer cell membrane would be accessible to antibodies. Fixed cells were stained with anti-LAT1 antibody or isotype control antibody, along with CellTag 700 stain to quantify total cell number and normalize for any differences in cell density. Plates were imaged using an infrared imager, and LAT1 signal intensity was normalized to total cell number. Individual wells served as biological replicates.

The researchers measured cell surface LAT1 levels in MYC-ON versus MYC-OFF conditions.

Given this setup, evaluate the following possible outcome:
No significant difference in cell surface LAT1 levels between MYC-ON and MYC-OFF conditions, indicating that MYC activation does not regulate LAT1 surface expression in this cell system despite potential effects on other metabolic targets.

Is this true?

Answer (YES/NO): NO